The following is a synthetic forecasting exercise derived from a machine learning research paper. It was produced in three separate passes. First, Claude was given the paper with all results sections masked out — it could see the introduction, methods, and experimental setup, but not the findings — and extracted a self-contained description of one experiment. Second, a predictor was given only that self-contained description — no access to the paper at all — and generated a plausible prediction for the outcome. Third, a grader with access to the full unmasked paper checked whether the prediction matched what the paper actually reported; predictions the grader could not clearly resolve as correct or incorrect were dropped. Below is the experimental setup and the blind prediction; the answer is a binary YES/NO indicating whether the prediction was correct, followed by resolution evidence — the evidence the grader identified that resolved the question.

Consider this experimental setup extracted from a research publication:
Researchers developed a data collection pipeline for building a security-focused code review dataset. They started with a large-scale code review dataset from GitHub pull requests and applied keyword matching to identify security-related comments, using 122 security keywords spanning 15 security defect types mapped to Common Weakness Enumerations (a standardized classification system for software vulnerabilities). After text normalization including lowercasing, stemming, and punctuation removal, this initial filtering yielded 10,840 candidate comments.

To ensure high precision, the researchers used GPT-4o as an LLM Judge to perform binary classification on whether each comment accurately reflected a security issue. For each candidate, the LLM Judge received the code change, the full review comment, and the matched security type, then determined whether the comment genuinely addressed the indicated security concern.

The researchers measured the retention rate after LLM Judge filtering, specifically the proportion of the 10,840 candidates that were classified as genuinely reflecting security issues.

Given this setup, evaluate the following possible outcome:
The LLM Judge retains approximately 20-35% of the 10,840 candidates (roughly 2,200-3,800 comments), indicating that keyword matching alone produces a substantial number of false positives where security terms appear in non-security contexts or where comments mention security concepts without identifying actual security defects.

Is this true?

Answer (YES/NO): NO